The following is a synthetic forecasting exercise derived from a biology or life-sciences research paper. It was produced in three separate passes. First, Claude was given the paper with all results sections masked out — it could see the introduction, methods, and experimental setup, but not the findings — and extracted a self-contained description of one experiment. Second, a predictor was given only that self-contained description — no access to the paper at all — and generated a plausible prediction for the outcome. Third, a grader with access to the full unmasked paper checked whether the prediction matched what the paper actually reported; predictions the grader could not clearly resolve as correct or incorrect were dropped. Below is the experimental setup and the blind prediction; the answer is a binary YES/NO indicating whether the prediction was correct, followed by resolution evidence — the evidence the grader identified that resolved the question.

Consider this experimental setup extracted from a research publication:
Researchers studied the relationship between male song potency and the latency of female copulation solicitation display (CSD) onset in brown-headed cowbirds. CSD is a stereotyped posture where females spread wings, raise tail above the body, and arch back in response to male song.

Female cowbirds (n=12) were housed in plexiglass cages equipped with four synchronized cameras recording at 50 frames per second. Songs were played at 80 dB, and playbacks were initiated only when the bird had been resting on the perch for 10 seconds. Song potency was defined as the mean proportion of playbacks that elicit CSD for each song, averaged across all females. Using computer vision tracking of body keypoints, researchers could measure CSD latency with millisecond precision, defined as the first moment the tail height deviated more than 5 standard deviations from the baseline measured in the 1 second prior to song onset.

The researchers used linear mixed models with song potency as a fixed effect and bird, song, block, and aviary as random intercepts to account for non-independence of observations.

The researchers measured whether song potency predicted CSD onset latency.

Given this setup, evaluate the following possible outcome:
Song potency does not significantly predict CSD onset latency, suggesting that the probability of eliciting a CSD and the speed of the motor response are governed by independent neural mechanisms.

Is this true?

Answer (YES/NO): NO